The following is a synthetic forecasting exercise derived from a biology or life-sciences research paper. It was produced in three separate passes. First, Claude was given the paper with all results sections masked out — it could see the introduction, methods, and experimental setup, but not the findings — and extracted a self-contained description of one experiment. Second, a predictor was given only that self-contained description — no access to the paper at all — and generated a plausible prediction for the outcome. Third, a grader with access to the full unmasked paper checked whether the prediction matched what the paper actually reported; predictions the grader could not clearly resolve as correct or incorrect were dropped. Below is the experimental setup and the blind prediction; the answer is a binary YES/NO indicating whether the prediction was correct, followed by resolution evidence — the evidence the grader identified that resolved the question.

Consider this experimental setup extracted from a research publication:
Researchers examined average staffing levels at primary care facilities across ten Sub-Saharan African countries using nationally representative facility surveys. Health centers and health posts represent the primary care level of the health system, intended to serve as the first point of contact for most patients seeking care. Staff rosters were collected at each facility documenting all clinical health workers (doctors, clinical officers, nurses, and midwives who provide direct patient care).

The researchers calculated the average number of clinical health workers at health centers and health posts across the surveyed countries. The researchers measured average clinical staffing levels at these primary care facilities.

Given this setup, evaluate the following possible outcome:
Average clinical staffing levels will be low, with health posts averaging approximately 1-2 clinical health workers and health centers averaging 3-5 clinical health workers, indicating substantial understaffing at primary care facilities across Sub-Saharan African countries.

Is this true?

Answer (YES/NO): NO